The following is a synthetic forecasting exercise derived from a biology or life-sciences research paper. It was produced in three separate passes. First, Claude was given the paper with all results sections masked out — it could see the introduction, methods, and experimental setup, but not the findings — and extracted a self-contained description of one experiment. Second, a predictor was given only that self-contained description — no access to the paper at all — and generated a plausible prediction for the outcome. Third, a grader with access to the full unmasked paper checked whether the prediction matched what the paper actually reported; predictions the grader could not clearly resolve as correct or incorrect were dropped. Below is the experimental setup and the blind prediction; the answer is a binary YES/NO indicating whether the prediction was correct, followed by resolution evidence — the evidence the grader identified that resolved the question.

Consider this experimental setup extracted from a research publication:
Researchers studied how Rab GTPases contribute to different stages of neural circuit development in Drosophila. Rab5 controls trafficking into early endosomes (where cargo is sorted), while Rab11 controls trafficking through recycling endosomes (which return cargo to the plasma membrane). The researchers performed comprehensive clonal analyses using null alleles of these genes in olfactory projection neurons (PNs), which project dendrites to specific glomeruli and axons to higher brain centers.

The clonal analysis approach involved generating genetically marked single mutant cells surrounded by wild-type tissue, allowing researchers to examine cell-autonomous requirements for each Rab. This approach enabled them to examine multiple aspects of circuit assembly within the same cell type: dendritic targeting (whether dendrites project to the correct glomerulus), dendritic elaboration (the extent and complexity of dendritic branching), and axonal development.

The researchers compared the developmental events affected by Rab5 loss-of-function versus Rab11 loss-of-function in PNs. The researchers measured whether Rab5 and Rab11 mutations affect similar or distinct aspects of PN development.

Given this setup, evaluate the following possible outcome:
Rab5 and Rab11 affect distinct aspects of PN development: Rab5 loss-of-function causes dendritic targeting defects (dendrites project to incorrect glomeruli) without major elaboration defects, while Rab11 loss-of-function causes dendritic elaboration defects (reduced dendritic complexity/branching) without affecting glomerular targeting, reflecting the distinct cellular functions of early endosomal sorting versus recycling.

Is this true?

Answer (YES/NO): NO